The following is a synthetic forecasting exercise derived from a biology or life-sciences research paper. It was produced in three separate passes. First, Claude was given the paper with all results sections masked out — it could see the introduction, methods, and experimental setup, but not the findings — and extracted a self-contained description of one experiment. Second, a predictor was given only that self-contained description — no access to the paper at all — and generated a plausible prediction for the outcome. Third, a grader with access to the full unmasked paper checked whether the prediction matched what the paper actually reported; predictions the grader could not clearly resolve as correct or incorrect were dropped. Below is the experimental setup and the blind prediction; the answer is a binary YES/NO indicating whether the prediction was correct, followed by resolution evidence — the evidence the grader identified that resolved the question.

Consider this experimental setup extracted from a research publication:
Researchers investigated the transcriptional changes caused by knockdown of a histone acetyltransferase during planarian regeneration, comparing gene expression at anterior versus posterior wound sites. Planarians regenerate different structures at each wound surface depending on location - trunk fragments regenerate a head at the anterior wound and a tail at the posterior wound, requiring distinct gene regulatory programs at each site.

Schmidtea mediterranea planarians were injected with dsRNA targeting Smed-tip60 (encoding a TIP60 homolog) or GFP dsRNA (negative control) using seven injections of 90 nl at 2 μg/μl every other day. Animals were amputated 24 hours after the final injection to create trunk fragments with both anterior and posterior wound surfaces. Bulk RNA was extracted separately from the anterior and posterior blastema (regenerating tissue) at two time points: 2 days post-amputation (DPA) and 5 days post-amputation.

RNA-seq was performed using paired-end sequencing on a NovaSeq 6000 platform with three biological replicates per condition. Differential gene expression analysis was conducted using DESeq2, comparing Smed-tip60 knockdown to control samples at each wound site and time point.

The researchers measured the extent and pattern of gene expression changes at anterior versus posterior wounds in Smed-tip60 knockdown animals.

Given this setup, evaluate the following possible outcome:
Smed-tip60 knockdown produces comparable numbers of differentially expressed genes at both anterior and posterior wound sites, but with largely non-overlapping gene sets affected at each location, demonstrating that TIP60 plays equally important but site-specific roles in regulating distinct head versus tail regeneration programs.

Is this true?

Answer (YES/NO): NO